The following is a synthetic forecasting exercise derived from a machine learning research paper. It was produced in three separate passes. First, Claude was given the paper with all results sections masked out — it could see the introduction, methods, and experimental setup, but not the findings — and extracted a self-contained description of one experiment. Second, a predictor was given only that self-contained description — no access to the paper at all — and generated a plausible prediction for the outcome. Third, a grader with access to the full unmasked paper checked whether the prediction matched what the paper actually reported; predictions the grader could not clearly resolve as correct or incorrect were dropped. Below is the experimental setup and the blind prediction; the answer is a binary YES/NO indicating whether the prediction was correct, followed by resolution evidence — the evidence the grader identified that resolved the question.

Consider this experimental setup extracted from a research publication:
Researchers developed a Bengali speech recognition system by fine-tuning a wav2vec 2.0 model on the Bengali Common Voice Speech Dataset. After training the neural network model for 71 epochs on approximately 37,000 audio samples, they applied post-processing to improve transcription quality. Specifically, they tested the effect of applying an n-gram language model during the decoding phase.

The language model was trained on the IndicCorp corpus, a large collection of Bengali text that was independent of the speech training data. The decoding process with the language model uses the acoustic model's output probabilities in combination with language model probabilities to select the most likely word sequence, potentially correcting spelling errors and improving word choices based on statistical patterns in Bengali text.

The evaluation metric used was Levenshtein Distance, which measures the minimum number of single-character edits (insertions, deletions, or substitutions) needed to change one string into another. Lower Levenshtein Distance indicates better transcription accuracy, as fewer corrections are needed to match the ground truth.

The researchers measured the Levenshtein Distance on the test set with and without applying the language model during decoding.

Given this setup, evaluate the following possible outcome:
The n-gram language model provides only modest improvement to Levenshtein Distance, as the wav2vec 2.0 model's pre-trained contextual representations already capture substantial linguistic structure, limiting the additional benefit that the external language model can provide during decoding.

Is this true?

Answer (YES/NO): NO